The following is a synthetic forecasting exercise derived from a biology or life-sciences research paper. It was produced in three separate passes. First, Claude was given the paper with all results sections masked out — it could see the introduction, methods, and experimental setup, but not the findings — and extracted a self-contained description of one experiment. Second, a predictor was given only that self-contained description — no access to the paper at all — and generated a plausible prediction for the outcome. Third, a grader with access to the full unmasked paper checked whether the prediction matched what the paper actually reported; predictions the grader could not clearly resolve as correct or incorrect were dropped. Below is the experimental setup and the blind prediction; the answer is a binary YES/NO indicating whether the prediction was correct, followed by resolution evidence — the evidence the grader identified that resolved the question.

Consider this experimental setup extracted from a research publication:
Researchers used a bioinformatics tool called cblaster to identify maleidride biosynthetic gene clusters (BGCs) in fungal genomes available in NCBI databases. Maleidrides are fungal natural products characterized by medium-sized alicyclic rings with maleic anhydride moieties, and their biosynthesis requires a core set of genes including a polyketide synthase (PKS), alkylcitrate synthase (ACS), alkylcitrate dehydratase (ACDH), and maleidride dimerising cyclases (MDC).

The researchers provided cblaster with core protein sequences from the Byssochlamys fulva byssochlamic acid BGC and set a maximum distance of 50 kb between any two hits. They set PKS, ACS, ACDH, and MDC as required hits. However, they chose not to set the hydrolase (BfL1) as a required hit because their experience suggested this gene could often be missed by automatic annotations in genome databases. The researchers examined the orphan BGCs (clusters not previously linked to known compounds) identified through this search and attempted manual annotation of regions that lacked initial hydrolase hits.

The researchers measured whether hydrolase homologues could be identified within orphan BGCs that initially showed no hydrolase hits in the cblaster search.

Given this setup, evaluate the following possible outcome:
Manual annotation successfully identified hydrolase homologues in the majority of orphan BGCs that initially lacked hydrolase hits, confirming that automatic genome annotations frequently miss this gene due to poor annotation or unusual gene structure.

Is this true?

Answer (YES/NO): YES